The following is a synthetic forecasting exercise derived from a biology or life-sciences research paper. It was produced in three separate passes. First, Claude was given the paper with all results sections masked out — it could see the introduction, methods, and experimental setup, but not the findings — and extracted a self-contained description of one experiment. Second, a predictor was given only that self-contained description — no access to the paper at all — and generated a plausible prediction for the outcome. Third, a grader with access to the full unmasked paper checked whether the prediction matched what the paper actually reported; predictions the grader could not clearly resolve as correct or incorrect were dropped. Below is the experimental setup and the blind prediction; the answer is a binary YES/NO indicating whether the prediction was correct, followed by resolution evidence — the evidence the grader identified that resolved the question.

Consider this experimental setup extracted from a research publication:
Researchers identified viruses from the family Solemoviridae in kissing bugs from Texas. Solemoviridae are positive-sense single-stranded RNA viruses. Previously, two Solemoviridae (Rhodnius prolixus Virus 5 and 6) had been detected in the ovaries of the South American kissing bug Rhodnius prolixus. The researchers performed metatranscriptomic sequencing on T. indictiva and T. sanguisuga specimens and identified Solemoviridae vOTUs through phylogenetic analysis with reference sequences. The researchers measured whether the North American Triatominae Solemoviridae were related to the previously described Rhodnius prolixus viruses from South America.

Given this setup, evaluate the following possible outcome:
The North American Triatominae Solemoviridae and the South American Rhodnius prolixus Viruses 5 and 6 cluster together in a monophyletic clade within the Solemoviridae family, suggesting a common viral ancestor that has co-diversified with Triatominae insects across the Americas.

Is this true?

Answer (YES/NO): NO